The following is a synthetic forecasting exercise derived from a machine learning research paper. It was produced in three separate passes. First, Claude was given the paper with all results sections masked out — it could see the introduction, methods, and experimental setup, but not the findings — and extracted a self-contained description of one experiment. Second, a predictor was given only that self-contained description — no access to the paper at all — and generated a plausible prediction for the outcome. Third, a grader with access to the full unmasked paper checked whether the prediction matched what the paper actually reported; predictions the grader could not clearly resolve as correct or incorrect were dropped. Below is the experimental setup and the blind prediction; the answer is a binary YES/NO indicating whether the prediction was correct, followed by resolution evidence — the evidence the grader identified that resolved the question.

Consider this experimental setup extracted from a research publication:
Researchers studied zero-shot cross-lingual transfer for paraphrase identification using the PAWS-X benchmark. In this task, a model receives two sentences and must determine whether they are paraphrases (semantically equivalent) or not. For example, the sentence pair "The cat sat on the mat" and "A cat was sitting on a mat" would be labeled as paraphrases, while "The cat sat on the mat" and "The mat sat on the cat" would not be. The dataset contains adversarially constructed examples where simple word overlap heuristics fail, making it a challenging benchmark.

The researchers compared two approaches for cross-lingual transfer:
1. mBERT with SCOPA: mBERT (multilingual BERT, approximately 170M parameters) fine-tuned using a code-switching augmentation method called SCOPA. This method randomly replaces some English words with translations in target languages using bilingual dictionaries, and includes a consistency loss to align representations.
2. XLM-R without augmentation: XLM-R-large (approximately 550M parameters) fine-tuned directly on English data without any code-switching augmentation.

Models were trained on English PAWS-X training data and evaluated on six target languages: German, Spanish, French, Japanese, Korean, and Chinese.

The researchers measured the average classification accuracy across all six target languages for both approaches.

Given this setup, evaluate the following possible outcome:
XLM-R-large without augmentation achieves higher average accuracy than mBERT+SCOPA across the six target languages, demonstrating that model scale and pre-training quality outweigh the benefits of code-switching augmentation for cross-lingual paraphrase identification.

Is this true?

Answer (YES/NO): NO